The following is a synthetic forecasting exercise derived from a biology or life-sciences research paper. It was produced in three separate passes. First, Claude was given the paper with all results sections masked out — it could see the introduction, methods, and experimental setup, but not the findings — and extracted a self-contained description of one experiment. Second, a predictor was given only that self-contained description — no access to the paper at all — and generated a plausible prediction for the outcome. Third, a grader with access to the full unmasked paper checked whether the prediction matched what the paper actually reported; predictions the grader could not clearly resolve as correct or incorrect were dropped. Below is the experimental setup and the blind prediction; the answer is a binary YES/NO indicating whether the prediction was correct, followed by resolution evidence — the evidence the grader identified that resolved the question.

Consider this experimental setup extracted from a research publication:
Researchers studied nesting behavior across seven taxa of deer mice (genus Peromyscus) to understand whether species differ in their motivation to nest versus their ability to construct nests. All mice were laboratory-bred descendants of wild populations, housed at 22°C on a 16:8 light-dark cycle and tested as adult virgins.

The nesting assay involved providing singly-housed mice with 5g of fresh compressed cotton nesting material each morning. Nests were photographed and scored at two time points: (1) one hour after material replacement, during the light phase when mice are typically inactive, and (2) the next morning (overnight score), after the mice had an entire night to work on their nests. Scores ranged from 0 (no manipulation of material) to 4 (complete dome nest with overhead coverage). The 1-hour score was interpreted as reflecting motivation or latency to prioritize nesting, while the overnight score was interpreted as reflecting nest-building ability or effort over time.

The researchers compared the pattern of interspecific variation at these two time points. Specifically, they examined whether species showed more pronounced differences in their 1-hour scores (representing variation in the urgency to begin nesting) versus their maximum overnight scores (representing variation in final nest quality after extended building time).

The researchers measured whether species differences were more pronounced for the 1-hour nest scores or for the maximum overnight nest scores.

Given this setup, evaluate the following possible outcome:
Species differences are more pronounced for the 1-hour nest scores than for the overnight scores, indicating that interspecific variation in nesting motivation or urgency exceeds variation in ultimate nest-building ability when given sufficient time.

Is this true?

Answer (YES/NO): YES